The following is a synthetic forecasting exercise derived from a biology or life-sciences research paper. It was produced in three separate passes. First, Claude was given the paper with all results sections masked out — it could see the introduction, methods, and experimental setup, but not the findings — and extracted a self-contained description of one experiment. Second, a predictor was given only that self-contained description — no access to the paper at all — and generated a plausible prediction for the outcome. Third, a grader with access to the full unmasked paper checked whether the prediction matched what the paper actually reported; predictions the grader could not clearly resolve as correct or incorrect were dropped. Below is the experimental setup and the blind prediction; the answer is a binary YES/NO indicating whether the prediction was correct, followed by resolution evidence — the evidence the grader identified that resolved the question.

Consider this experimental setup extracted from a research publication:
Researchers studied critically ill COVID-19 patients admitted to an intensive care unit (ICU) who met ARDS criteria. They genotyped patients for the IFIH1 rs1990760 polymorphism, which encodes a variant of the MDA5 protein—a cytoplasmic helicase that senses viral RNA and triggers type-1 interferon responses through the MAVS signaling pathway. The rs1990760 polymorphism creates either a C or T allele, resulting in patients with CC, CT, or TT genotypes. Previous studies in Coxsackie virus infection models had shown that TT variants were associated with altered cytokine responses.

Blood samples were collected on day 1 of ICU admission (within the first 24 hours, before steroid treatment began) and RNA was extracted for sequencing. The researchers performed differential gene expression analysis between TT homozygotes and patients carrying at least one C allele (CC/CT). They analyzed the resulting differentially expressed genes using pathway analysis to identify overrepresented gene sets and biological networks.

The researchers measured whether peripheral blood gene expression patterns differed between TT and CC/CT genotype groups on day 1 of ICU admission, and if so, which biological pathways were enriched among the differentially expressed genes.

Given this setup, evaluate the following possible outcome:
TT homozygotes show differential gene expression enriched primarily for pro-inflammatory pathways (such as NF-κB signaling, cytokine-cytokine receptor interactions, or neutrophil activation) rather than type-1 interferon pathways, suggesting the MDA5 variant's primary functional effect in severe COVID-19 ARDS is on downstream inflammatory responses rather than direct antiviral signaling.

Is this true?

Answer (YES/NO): YES